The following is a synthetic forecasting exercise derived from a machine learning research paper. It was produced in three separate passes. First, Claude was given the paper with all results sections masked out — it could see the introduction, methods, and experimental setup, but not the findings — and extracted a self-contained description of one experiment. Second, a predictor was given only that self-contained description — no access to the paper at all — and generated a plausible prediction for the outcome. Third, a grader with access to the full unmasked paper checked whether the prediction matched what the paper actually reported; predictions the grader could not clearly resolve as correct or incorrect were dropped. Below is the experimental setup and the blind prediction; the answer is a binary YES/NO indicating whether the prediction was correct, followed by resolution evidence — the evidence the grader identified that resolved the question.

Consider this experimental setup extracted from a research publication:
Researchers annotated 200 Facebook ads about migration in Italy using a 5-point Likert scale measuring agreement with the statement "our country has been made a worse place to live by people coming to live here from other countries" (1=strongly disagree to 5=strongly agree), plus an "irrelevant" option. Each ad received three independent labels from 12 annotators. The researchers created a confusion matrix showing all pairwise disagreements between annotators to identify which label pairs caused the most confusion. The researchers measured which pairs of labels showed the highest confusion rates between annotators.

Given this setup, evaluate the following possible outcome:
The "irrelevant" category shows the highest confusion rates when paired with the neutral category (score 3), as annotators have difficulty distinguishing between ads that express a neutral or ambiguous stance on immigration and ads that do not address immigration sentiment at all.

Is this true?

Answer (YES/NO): NO